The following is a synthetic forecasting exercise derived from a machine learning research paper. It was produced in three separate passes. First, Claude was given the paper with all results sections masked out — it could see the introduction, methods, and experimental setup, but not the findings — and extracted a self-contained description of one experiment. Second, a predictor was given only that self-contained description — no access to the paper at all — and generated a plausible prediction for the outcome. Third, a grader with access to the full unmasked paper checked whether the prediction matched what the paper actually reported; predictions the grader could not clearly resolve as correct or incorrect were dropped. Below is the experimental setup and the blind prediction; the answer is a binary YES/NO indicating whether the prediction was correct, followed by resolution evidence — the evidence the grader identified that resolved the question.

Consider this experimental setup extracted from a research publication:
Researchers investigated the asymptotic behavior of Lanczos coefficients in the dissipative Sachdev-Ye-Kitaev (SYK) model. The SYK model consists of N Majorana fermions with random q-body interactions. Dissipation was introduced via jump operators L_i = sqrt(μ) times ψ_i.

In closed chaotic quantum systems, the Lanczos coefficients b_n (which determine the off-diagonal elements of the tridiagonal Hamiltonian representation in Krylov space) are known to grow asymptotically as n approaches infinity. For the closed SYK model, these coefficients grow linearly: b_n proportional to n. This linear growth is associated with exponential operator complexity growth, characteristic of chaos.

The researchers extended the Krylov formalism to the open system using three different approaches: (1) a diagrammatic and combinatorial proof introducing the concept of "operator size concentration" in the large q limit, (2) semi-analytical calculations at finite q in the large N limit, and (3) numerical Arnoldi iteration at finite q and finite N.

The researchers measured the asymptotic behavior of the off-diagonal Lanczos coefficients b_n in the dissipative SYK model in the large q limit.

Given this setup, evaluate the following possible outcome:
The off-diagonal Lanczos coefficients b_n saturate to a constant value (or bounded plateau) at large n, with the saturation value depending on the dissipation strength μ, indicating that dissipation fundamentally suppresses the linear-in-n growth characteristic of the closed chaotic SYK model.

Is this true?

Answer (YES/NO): NO